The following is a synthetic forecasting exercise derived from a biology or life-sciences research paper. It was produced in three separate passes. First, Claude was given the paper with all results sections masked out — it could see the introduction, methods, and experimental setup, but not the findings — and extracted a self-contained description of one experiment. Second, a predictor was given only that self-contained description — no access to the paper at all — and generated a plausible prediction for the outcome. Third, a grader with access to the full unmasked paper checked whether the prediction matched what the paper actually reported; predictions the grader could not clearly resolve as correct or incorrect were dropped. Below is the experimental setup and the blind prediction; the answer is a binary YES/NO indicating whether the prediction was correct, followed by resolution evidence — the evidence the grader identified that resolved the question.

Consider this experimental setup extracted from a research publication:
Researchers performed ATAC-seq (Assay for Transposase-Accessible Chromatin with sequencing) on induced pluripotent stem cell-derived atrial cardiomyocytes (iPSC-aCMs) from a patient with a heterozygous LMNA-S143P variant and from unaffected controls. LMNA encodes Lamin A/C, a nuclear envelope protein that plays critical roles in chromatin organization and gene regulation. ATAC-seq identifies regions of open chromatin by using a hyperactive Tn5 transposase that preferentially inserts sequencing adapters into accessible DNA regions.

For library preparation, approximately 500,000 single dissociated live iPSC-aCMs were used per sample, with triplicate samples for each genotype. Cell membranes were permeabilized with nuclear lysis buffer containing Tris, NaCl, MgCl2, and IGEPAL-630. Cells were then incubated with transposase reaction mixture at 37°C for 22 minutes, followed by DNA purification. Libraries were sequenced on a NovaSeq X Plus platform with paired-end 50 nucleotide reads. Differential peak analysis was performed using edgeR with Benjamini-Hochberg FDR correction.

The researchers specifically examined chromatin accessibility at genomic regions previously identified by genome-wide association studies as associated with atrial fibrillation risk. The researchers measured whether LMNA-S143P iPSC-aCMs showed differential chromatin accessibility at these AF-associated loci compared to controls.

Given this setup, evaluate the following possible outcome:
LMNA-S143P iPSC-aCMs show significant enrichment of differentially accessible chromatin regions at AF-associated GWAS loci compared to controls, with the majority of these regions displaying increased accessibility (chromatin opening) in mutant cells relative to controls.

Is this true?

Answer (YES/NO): NO